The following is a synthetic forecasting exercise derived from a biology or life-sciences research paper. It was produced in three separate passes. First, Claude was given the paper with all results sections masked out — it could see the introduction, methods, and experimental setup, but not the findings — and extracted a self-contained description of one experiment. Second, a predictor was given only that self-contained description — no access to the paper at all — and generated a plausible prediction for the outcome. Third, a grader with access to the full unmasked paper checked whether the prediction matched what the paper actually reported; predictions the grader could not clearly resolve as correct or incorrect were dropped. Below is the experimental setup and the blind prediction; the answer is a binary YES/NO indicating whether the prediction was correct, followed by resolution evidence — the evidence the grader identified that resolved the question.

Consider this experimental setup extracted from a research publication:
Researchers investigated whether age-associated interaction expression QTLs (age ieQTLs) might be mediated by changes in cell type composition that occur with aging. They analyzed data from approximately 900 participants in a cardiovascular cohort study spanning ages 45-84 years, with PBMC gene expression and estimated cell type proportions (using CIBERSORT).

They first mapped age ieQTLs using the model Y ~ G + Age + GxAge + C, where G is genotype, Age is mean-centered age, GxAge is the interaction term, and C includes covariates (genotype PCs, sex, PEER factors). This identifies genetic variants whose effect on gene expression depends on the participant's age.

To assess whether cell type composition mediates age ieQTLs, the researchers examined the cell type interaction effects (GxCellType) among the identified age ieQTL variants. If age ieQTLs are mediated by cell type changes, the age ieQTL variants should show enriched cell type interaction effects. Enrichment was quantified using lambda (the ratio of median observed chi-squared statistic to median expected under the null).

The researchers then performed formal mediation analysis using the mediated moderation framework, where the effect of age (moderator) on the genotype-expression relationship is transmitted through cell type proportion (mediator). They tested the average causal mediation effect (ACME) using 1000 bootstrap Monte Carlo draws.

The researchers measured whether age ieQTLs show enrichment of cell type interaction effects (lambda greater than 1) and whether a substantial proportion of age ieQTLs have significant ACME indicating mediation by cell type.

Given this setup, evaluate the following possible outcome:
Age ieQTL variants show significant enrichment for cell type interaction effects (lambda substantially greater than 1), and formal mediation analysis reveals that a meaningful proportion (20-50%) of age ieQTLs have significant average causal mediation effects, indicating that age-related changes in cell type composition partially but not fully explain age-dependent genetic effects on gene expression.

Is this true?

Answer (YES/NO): NO